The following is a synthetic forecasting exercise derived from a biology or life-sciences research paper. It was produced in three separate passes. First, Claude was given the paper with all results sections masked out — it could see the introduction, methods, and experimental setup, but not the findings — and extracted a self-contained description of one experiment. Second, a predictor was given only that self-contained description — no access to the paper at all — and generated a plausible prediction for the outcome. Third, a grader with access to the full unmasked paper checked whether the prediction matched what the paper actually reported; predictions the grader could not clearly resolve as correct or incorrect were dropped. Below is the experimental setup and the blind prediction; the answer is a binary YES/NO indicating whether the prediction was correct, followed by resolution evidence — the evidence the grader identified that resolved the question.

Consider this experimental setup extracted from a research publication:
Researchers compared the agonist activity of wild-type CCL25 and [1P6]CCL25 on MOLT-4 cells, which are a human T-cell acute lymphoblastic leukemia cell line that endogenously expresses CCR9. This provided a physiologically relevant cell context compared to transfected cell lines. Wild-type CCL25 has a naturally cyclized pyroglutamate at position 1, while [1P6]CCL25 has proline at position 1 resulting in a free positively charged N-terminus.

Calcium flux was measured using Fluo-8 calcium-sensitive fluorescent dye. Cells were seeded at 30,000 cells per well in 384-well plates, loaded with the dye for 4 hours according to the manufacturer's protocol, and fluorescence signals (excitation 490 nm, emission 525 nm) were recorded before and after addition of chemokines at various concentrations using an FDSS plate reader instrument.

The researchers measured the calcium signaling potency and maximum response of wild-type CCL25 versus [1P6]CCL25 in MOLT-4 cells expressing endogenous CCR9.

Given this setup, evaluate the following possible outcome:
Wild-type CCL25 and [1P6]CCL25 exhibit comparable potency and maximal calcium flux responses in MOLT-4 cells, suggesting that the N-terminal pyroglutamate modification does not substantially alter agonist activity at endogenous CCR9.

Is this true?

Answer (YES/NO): NO